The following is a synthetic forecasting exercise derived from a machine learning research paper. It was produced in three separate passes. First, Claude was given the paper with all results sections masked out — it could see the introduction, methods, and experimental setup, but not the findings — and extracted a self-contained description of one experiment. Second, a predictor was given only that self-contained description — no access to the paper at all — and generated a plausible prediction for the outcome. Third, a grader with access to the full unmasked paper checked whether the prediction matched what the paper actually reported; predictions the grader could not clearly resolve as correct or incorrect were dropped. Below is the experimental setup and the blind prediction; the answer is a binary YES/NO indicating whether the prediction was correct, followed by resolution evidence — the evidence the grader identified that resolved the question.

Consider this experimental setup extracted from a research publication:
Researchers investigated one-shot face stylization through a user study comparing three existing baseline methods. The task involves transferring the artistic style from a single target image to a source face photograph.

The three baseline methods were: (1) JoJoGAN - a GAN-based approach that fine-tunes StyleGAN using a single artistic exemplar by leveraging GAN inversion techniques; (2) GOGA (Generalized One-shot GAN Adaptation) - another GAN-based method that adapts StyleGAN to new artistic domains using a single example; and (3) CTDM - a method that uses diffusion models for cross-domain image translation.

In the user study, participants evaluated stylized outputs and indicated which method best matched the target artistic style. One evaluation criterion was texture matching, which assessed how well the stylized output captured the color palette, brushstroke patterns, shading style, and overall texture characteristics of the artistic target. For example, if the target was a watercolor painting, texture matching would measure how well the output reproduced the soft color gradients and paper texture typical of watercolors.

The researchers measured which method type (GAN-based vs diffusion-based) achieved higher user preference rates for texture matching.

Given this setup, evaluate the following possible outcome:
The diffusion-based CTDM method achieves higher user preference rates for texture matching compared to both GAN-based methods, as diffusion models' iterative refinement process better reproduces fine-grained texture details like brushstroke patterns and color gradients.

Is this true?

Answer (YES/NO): NO